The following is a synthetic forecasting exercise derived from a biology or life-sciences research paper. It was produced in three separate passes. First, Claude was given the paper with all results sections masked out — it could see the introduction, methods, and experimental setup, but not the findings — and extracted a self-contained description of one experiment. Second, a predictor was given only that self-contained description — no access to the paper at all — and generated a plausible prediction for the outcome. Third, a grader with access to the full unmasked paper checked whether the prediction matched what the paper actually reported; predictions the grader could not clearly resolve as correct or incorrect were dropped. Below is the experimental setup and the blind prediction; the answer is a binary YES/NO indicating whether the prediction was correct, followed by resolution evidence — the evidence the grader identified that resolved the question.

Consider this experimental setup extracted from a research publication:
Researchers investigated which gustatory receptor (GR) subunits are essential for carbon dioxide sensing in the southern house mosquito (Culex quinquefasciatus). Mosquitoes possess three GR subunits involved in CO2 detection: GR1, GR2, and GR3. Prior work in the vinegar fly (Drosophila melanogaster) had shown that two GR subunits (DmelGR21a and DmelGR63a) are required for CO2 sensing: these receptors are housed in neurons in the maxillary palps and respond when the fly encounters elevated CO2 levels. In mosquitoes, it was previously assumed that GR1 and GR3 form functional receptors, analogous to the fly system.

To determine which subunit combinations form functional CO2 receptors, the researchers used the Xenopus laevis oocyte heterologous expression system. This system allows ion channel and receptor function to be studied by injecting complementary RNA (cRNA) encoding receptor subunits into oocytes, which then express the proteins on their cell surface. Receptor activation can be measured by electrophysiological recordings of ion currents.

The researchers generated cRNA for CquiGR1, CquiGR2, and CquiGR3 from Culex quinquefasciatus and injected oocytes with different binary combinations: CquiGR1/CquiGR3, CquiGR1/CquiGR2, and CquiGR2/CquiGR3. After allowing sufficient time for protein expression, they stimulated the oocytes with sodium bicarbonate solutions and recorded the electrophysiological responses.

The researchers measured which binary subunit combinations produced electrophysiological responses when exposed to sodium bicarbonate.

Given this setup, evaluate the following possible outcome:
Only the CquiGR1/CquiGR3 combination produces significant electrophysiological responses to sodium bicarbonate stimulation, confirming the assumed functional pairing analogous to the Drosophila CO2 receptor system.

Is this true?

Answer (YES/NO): NO